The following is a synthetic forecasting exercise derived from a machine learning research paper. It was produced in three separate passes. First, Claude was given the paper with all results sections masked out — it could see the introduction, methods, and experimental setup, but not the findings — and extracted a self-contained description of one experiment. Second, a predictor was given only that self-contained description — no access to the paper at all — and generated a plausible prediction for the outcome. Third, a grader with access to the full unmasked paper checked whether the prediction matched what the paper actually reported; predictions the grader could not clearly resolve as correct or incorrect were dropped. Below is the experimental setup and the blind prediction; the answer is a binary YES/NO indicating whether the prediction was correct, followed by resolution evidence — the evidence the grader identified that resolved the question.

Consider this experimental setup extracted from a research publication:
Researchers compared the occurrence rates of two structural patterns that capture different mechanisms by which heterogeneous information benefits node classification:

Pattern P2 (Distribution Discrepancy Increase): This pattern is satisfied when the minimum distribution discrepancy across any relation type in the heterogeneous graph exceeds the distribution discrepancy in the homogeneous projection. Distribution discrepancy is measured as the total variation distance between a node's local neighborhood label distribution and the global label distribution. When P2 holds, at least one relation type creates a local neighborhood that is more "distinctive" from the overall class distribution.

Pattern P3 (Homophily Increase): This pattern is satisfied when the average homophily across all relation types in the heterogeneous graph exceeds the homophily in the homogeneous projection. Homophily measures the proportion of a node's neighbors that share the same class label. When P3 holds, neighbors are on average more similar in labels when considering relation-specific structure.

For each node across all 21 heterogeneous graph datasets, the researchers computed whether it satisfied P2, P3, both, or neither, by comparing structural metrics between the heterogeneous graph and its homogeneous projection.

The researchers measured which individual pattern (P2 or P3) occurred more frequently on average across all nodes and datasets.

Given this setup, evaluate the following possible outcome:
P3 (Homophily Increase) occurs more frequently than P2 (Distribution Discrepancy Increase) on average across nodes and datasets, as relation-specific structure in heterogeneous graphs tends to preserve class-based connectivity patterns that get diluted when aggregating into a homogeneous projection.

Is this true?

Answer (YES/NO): NO